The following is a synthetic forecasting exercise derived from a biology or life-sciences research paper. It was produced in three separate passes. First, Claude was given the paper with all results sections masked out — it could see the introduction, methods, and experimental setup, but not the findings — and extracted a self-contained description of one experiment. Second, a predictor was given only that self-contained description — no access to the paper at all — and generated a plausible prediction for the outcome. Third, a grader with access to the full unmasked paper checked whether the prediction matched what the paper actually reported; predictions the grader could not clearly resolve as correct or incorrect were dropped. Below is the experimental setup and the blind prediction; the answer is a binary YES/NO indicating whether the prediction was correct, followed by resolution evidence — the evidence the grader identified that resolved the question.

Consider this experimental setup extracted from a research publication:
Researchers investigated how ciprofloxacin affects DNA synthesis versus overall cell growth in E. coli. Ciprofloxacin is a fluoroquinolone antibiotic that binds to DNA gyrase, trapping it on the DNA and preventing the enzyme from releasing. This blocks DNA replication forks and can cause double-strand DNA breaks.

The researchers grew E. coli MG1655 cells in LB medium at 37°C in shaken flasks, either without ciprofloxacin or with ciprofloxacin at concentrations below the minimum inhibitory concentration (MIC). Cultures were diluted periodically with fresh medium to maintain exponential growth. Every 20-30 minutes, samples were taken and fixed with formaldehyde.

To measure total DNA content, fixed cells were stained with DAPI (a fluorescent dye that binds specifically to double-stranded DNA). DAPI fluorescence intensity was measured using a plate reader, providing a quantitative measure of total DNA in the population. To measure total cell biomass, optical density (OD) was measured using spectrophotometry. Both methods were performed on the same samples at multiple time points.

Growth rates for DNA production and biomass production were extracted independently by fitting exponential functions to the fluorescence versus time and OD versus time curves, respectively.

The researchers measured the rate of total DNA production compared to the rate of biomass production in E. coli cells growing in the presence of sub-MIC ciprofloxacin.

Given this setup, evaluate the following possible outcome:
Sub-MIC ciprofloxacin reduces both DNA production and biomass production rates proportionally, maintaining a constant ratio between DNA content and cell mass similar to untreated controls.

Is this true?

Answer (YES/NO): YES